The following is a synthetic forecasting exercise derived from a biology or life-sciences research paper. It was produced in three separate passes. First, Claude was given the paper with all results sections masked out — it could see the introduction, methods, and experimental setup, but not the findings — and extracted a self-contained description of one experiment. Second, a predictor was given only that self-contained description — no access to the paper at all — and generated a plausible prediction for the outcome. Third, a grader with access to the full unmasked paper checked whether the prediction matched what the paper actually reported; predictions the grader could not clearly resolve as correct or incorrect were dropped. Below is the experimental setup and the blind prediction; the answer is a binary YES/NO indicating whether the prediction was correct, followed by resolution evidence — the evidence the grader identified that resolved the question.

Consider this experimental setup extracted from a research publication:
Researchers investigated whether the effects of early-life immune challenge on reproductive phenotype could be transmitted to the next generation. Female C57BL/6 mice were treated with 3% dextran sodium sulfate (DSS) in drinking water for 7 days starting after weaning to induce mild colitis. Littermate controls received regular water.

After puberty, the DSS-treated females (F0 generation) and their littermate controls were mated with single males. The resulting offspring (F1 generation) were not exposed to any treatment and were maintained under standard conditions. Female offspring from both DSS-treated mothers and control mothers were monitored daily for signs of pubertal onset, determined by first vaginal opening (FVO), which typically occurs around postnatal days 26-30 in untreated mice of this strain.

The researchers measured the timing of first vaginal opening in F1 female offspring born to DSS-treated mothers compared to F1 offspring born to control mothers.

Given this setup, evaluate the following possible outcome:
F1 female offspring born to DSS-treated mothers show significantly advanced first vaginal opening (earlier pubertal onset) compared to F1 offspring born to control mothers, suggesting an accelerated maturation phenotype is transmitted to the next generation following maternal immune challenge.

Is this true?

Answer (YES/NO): NO